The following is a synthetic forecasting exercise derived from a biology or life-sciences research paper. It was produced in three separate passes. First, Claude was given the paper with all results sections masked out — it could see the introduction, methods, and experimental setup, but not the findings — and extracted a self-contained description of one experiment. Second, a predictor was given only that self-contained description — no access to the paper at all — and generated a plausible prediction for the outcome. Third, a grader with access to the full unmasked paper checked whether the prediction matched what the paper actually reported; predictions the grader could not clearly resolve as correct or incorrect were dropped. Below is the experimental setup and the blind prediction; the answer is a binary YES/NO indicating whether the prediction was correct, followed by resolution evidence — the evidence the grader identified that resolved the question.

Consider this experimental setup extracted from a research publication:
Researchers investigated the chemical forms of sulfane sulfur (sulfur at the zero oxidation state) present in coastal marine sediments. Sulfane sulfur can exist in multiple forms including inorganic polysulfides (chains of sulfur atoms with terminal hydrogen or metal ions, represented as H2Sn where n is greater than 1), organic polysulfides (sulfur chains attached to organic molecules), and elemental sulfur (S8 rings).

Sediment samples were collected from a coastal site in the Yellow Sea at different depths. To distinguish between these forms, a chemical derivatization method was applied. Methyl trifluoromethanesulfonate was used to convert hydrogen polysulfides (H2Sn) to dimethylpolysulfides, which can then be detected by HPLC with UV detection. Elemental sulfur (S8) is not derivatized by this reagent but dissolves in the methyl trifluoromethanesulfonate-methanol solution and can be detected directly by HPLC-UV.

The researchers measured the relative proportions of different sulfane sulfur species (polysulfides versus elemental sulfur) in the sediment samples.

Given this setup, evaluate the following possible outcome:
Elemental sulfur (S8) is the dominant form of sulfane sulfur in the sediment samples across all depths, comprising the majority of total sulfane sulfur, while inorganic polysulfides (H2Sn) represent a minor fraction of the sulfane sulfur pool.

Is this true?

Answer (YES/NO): YES